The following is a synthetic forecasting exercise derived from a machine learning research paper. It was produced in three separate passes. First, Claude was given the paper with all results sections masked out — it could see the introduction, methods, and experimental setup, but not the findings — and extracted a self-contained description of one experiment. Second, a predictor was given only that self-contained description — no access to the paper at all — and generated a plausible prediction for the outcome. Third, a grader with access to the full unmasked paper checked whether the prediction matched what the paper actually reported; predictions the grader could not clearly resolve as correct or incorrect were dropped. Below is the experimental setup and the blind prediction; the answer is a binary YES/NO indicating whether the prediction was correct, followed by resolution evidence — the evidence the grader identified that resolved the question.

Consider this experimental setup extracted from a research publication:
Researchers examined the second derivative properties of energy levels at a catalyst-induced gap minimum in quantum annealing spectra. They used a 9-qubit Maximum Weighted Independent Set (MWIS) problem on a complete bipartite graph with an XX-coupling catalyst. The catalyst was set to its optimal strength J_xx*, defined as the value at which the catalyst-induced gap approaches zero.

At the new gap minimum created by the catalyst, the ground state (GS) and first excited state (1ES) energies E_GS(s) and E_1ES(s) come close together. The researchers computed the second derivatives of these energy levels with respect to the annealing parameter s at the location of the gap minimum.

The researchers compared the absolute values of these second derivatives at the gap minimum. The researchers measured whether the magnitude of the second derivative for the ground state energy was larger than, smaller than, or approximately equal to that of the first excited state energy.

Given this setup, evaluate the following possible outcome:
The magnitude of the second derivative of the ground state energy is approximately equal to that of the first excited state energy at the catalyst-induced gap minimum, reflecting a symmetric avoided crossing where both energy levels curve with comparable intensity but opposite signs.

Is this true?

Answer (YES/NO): NO